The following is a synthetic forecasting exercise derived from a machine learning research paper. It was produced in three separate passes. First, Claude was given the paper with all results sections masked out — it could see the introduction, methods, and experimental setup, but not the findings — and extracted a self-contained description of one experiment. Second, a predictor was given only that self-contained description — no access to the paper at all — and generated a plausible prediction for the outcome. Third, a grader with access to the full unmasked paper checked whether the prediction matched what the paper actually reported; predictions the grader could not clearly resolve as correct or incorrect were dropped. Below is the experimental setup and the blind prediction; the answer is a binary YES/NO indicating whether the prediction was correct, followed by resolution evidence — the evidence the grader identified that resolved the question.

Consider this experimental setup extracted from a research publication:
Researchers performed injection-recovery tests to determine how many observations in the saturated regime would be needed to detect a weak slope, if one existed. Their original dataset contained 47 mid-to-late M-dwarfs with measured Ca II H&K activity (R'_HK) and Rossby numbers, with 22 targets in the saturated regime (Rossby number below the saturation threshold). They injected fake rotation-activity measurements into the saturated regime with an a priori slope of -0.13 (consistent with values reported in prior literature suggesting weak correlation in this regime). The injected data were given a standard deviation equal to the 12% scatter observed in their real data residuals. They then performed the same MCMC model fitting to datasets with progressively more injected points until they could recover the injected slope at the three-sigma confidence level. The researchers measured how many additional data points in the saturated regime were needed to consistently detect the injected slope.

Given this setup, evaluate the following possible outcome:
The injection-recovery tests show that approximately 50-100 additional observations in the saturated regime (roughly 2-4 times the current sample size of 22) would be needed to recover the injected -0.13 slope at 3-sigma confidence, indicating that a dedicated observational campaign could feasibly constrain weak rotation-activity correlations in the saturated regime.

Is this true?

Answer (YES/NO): NO